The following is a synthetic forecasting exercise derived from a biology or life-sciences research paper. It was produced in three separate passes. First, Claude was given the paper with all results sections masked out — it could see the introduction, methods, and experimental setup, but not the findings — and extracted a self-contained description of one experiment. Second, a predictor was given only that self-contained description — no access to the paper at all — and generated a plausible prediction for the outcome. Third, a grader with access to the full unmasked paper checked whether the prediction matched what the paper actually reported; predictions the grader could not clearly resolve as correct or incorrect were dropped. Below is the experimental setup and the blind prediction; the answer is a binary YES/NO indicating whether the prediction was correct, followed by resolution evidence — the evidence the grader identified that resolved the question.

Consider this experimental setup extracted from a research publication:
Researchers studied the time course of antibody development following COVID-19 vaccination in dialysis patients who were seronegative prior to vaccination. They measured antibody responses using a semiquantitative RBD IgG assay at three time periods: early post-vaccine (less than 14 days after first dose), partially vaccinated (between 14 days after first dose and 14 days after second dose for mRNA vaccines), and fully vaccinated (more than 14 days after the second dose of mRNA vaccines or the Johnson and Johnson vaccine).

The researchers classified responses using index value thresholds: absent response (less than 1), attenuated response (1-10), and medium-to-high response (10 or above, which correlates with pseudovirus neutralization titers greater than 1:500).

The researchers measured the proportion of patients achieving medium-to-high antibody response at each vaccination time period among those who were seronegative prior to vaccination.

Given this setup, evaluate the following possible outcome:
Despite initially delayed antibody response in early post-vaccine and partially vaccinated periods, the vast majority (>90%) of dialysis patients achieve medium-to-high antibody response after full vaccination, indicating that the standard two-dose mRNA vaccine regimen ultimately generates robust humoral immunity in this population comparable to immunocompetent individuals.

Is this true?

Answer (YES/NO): NO